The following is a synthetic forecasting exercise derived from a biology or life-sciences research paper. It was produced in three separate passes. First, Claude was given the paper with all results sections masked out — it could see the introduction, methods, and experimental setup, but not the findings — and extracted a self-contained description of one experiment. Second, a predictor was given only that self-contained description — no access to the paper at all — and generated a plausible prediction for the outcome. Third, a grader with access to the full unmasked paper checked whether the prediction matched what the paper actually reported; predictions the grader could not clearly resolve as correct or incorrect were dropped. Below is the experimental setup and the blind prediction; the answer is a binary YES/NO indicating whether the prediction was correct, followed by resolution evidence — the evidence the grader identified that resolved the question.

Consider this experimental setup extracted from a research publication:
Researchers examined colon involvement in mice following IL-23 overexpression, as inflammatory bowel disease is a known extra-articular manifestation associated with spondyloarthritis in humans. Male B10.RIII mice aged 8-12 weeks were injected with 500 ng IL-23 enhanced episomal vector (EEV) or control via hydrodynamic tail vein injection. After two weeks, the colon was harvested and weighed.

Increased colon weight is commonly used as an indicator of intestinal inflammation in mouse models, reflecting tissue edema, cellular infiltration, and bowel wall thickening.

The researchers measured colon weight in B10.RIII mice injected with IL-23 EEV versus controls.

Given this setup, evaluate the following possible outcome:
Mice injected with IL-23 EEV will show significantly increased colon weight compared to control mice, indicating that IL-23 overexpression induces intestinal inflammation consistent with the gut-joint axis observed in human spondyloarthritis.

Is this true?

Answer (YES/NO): YES